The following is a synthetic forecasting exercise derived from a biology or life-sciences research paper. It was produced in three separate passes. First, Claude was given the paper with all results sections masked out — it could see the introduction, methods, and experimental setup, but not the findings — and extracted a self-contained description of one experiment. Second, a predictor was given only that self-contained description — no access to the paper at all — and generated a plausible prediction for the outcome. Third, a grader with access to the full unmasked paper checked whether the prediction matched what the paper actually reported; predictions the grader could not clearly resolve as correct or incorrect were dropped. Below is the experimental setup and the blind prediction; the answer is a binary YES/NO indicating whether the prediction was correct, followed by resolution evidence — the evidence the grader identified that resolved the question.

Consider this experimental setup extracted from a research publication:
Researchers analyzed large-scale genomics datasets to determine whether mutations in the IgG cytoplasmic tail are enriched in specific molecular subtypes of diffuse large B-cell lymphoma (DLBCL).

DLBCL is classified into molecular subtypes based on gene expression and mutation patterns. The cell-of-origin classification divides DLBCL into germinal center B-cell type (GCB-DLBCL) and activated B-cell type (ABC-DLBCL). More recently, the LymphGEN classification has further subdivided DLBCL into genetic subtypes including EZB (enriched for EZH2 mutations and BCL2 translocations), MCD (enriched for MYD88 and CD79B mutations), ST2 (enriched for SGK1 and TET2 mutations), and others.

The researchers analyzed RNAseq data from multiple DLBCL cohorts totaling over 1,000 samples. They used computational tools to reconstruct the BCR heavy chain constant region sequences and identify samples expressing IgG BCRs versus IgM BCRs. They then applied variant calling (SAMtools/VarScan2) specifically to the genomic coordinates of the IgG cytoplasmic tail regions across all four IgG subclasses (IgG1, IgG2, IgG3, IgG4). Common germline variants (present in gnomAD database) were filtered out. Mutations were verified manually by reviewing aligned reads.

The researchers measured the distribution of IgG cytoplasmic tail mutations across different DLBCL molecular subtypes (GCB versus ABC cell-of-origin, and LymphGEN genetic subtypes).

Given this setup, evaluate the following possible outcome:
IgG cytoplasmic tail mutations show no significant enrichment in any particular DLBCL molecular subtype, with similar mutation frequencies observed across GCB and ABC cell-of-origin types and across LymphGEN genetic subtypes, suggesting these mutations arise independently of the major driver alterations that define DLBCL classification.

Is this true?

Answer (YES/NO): NO